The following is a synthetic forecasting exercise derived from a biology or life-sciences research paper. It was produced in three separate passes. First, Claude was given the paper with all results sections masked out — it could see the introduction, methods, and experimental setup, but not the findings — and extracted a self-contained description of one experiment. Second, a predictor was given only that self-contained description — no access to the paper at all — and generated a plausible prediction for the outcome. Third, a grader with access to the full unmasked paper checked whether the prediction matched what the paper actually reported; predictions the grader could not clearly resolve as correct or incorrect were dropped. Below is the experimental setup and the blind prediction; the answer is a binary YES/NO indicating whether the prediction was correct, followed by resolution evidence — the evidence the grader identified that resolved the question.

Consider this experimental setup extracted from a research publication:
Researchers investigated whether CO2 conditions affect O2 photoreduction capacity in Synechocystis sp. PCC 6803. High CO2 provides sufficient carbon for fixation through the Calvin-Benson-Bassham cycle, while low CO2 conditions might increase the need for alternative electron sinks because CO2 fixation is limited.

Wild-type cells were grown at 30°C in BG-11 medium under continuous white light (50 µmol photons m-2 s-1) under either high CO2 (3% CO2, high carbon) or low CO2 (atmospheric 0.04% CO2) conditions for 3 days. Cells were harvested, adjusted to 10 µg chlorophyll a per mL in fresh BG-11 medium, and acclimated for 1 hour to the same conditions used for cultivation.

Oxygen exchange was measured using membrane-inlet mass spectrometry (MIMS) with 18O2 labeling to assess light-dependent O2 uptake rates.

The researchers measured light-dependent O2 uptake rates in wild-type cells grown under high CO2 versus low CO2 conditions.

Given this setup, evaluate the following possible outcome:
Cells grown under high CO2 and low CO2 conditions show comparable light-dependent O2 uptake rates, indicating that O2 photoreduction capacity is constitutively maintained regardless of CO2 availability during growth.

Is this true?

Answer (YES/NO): YES